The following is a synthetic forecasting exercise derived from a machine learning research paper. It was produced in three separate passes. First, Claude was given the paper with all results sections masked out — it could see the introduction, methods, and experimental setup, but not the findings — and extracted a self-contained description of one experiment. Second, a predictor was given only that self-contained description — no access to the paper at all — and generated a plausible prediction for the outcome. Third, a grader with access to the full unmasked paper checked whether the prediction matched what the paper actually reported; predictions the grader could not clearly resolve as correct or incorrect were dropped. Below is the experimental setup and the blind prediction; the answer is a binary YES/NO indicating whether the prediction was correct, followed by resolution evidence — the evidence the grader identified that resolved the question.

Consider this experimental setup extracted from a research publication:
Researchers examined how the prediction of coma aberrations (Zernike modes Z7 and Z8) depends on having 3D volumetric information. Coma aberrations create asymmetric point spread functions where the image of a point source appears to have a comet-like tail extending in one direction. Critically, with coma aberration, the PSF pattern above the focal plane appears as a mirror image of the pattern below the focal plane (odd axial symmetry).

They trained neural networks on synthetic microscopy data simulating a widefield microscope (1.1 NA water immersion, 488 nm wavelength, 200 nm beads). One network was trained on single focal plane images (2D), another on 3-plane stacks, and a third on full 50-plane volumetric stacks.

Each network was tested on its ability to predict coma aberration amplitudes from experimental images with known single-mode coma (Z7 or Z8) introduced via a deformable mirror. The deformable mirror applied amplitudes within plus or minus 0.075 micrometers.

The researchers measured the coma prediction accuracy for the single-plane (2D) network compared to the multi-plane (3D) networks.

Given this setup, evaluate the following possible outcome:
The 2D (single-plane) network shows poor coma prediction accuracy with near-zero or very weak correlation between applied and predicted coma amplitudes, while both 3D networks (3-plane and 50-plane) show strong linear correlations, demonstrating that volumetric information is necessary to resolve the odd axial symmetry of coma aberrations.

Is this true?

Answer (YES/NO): NO